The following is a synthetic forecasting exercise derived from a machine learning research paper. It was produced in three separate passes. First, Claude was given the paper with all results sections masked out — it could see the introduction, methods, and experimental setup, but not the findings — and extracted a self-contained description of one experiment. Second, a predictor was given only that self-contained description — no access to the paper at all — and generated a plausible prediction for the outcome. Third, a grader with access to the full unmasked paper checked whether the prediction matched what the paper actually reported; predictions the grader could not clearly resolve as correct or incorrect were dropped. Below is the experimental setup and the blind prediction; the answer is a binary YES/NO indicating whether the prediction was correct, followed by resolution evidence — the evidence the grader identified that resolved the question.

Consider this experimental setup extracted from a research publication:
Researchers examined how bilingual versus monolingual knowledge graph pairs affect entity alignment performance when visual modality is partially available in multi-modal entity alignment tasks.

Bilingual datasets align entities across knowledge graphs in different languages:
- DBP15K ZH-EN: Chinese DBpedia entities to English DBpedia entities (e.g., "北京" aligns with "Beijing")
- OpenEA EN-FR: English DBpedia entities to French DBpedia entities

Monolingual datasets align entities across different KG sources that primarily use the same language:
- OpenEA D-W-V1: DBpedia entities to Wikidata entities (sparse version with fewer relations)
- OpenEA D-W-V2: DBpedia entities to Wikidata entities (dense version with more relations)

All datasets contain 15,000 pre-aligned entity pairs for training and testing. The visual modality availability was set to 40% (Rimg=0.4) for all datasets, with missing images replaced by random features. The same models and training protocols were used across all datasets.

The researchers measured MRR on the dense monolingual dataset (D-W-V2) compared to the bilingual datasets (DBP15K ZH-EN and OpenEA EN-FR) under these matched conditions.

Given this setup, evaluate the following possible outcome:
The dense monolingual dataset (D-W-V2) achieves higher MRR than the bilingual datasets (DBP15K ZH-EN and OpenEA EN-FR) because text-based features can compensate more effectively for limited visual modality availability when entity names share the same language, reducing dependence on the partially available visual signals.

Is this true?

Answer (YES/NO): NO